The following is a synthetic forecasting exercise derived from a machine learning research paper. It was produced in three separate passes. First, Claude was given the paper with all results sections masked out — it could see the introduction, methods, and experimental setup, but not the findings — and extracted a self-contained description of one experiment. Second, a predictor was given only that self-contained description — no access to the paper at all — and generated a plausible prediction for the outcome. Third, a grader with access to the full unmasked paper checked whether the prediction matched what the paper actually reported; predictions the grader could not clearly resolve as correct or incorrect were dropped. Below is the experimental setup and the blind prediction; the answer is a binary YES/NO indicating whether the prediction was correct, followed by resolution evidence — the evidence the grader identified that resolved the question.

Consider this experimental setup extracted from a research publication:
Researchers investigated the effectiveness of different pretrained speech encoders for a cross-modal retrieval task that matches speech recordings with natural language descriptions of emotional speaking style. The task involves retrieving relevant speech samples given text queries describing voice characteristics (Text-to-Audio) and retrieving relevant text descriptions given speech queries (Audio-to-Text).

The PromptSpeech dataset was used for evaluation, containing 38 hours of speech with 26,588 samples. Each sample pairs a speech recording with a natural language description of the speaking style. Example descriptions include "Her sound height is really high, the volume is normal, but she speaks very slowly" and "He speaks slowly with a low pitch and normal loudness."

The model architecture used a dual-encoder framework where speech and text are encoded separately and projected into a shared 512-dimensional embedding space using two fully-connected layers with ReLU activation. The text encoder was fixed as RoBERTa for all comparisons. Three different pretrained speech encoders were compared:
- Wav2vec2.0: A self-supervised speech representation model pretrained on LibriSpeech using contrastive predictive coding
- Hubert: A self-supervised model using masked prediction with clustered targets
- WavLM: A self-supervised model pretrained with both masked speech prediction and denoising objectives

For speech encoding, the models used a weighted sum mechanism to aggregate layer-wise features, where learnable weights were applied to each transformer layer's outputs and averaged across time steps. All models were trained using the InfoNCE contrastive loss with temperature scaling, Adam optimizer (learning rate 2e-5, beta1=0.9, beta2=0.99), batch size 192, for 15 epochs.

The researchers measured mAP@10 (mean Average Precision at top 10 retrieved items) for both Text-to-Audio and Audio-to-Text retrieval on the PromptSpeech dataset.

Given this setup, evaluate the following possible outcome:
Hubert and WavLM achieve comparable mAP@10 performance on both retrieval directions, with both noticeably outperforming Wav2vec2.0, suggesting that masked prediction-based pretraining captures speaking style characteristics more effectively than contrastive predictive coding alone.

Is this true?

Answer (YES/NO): NO